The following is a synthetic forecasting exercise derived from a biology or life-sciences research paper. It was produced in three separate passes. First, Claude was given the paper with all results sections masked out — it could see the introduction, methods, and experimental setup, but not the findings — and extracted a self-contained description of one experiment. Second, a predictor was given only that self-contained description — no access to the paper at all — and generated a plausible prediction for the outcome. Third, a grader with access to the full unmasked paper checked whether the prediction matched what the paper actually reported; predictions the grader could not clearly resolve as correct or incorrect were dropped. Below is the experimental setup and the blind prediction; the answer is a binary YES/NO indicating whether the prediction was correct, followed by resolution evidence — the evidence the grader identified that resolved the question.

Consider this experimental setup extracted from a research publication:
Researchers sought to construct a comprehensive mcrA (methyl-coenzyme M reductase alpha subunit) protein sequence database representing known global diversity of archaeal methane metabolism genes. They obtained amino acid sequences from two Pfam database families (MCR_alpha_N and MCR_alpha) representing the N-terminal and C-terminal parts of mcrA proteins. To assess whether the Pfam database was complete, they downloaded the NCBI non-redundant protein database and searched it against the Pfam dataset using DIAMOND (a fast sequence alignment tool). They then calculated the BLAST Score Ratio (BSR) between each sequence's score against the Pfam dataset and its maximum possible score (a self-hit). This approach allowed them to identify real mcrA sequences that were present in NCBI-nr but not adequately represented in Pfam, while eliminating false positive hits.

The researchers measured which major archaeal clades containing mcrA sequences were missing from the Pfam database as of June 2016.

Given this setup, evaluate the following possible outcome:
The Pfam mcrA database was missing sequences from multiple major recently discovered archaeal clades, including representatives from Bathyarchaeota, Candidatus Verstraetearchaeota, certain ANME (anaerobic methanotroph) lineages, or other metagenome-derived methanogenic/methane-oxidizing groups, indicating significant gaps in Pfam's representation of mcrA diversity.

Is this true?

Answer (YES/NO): YES